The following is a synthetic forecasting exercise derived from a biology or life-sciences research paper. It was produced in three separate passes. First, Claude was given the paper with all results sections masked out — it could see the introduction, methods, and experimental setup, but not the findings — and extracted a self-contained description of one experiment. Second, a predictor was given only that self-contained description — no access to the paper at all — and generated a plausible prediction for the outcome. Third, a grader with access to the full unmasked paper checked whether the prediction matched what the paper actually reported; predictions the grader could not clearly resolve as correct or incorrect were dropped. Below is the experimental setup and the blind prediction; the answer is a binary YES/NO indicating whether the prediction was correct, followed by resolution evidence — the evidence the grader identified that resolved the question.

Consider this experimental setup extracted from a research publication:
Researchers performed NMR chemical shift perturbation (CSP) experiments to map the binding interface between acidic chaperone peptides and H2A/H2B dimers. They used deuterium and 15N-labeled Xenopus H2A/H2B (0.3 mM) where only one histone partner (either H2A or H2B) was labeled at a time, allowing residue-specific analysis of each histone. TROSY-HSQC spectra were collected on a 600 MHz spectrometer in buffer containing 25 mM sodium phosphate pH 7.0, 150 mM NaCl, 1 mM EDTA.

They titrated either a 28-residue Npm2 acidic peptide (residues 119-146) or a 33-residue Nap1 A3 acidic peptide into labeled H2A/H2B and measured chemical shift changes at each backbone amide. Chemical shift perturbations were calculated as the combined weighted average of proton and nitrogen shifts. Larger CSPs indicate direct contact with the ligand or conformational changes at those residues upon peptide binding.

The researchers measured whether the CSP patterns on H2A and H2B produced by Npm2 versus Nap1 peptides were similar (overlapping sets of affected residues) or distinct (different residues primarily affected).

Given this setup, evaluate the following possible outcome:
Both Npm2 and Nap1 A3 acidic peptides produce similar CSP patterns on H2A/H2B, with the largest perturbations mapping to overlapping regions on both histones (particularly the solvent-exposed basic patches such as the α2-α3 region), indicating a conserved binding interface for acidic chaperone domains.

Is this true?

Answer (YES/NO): YES